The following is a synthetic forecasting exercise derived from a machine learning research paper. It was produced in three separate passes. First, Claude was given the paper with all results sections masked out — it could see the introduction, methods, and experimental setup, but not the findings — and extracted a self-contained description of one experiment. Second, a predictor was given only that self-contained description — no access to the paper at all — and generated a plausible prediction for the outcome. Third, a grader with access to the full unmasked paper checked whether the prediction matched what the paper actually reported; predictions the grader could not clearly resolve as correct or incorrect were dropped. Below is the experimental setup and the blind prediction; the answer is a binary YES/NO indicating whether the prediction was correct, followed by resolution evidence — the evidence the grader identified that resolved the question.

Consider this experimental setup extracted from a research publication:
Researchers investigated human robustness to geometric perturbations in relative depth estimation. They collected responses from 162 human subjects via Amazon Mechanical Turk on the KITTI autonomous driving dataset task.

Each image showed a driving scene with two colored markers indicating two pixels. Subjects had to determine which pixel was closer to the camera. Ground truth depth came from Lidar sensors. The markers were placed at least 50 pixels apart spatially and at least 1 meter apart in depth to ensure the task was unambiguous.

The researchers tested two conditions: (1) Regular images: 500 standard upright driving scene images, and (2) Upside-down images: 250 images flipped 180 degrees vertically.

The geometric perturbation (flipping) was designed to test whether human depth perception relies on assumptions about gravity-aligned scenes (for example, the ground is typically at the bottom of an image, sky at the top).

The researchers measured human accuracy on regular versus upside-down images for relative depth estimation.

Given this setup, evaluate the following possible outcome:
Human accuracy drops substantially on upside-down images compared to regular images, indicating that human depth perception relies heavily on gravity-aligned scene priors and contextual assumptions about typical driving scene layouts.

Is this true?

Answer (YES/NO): NO